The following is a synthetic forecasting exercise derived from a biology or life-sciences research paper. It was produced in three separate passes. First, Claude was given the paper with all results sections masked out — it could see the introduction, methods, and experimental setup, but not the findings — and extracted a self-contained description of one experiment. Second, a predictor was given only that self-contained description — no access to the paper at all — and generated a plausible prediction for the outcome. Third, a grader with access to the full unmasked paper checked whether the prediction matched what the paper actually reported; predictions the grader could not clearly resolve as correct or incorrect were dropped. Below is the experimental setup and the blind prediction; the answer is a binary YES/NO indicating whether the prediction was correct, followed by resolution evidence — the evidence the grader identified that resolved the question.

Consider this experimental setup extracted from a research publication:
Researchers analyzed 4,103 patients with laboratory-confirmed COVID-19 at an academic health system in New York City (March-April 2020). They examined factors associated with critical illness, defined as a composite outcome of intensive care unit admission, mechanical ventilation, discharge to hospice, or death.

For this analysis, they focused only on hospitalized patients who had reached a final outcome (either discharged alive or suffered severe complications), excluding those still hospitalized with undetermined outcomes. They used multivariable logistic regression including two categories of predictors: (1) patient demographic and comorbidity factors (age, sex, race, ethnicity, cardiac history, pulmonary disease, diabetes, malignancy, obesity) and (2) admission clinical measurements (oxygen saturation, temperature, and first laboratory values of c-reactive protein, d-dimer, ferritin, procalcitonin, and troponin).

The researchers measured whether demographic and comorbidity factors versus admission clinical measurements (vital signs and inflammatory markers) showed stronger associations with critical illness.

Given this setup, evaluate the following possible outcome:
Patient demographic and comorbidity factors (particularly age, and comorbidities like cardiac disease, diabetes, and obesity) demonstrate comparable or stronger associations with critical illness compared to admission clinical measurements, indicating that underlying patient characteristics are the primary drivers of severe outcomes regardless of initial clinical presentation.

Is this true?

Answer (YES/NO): NO